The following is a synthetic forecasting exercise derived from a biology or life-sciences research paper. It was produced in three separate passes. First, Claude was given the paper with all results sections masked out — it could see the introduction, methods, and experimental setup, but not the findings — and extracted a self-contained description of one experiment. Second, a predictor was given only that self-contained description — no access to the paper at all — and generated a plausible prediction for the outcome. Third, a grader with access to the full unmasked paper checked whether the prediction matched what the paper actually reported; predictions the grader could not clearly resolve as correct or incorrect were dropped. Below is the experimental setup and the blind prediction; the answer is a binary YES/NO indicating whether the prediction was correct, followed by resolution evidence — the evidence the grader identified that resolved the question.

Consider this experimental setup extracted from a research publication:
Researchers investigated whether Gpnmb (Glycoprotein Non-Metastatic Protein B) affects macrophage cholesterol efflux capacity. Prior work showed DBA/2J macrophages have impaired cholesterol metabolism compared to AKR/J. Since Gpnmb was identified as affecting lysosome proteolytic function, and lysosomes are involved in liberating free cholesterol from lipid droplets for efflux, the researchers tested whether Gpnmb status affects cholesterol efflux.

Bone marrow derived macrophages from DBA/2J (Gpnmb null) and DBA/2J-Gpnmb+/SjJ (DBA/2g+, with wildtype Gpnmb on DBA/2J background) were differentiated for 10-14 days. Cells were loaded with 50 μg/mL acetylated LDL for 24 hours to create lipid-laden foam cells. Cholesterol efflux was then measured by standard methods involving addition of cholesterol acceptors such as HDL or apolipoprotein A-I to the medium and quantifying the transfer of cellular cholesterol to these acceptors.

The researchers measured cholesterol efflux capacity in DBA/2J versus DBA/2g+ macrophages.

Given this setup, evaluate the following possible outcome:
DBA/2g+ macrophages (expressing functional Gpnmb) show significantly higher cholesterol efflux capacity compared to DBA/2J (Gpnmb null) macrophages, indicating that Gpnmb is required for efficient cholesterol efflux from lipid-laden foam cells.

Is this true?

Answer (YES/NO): NO